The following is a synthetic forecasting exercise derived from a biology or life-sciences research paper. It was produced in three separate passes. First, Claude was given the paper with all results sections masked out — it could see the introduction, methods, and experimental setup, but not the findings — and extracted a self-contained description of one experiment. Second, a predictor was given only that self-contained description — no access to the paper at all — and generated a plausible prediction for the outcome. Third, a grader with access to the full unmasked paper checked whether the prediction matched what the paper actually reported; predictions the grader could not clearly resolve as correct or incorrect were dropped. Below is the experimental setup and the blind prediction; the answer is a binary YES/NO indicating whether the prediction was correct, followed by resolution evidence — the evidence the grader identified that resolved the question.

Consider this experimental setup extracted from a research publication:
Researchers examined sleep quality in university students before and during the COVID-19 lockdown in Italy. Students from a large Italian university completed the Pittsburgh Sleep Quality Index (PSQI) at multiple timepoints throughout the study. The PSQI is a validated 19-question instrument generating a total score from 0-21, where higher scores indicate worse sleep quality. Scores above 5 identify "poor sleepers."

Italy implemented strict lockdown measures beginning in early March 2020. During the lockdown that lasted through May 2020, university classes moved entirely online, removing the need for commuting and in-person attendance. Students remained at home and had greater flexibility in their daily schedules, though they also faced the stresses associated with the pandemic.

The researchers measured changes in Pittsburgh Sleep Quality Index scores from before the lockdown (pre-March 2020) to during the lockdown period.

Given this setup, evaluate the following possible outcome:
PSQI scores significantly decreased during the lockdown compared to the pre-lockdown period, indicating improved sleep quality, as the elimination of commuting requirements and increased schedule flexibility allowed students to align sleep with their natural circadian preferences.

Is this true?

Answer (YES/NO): YES